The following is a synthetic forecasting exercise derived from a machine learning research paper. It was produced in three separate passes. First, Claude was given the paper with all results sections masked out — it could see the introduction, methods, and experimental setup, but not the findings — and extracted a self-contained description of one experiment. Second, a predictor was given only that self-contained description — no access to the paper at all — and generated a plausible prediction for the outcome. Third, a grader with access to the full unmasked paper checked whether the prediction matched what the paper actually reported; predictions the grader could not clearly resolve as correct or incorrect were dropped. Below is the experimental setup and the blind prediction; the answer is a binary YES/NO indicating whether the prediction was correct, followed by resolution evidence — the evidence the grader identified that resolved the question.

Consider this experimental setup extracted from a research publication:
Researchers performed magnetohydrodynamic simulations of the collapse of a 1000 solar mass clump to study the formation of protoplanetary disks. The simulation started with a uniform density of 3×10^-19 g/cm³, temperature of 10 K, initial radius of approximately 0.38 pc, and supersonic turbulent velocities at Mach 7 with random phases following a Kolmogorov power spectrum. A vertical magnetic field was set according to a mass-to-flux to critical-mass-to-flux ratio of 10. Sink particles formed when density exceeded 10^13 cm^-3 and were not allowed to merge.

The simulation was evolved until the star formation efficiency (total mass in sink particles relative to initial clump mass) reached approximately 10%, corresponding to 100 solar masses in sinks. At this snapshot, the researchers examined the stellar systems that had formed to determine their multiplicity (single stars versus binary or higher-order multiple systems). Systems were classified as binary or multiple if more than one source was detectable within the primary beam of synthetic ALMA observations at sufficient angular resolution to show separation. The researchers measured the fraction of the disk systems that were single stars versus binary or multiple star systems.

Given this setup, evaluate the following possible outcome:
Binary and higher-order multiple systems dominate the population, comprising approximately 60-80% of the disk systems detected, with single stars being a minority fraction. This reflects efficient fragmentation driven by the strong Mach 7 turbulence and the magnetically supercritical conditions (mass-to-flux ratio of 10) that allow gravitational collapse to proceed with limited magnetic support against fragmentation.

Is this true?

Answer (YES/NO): NO